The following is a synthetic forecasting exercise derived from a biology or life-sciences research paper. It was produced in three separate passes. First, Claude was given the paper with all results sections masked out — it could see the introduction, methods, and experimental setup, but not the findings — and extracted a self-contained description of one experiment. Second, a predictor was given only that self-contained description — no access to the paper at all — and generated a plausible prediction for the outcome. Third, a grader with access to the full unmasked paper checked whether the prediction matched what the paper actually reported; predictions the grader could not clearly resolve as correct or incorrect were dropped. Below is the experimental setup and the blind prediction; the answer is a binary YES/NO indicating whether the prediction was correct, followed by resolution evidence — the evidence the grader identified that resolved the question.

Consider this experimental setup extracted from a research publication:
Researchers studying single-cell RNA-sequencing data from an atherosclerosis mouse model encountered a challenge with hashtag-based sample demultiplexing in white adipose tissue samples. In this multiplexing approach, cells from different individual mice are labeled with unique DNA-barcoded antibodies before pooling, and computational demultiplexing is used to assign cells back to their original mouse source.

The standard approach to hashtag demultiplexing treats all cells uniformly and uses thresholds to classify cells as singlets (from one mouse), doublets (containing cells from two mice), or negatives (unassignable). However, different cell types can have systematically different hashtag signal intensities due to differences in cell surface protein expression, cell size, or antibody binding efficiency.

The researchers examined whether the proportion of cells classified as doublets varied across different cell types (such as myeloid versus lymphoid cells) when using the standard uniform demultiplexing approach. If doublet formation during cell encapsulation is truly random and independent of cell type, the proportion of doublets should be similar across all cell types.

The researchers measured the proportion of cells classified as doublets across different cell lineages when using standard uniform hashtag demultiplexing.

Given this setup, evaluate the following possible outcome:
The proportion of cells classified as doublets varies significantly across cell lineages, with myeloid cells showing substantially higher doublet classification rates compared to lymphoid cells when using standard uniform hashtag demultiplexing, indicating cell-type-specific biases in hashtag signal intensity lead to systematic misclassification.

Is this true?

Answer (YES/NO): NO